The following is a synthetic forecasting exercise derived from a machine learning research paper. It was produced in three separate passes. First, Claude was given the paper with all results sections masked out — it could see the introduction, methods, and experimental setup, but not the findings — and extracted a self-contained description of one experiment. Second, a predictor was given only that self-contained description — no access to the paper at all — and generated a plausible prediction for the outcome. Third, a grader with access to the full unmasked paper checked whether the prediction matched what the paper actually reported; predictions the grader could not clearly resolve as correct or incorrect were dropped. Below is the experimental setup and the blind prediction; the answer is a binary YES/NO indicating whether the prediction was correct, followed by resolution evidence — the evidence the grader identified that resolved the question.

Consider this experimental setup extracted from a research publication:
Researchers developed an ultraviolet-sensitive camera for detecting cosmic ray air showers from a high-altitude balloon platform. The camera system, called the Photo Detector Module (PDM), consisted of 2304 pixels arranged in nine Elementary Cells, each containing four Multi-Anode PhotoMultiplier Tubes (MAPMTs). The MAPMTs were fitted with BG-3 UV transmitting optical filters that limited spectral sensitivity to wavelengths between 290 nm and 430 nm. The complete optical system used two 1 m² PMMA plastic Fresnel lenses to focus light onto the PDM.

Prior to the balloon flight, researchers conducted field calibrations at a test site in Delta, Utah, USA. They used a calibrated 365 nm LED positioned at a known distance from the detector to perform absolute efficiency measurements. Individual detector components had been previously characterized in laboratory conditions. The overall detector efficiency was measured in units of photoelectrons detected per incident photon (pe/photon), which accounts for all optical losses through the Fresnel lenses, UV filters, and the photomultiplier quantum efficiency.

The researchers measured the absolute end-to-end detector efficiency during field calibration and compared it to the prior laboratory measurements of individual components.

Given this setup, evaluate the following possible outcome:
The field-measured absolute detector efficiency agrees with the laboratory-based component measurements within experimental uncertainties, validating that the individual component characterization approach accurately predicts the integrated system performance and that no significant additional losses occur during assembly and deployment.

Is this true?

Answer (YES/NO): YES